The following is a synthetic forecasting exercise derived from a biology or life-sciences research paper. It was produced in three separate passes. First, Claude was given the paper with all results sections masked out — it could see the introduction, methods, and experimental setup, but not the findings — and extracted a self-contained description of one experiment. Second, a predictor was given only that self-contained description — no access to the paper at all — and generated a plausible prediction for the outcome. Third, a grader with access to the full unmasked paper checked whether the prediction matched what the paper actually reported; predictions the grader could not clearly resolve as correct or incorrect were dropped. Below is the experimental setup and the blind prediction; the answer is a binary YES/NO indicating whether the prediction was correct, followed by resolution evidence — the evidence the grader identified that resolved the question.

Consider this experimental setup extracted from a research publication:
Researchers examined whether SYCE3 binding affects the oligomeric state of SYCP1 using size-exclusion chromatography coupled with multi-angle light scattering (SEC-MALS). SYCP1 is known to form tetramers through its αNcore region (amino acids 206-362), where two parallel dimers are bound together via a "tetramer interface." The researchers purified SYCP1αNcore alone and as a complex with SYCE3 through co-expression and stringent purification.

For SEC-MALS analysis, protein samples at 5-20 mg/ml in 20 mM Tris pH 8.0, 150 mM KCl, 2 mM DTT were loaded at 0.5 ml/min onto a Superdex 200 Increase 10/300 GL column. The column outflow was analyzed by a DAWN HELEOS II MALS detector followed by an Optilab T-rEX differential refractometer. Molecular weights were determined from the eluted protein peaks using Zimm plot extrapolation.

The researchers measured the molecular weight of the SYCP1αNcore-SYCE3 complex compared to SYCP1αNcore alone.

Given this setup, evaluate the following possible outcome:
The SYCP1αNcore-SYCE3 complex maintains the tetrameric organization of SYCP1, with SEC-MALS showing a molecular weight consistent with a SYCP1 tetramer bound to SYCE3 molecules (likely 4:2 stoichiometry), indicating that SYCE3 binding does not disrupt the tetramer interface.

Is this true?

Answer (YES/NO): NO